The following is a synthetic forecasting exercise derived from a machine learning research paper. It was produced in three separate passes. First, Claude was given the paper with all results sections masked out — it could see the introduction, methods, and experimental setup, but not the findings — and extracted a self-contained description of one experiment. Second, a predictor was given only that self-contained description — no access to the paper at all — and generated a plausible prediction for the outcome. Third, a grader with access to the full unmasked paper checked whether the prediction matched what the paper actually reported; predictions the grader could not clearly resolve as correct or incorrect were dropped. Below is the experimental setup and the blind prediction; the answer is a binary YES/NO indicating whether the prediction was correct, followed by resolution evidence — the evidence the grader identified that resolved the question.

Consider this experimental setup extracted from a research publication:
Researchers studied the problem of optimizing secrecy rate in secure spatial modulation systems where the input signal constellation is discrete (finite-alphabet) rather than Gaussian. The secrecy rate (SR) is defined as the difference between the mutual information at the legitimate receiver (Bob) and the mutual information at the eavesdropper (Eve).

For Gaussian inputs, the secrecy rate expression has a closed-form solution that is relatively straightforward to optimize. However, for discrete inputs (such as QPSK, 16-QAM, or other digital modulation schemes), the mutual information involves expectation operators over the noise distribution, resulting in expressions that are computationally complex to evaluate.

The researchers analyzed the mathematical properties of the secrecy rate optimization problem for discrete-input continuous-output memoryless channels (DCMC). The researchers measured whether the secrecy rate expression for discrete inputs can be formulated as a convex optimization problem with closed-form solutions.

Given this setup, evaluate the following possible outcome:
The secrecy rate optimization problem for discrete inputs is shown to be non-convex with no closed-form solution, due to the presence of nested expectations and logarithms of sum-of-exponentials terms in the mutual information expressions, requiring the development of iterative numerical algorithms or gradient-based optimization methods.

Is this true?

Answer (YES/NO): NO